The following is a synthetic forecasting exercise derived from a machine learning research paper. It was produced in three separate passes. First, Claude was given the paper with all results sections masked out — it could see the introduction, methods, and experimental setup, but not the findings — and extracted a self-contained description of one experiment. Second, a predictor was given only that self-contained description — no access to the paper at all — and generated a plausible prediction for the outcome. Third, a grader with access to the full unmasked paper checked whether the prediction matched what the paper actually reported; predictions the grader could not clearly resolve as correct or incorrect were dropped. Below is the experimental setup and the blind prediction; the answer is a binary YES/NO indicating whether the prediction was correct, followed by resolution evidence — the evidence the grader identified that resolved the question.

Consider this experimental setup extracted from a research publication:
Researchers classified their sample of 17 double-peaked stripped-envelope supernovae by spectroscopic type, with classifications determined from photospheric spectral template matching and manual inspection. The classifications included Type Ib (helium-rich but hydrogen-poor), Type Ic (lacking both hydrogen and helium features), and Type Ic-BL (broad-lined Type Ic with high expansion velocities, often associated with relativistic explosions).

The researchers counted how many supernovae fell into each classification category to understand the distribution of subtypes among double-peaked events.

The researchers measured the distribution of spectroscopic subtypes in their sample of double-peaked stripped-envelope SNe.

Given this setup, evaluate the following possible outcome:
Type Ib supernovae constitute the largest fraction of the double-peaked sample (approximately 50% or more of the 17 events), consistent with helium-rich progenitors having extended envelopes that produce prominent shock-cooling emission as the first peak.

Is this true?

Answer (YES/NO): YES